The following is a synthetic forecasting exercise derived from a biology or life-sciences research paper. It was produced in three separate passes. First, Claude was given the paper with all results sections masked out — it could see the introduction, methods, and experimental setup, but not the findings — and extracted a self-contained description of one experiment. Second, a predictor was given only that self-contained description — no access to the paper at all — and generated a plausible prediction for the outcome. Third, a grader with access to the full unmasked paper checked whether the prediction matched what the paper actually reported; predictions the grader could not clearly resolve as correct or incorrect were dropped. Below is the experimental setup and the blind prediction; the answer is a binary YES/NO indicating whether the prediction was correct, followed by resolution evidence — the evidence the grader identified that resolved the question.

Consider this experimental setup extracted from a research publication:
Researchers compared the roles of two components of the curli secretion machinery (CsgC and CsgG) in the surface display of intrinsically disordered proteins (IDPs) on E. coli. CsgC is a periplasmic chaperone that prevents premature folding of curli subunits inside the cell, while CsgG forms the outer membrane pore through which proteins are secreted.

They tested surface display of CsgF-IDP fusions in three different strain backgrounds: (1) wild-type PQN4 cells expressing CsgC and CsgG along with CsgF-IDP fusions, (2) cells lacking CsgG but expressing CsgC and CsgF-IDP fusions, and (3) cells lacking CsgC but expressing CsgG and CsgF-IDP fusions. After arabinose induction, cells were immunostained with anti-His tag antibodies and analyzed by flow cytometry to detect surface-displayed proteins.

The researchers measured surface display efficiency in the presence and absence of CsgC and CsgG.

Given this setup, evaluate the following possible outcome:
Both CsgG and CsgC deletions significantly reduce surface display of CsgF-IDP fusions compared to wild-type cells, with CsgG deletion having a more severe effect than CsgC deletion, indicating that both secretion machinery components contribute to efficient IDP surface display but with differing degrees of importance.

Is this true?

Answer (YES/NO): NO